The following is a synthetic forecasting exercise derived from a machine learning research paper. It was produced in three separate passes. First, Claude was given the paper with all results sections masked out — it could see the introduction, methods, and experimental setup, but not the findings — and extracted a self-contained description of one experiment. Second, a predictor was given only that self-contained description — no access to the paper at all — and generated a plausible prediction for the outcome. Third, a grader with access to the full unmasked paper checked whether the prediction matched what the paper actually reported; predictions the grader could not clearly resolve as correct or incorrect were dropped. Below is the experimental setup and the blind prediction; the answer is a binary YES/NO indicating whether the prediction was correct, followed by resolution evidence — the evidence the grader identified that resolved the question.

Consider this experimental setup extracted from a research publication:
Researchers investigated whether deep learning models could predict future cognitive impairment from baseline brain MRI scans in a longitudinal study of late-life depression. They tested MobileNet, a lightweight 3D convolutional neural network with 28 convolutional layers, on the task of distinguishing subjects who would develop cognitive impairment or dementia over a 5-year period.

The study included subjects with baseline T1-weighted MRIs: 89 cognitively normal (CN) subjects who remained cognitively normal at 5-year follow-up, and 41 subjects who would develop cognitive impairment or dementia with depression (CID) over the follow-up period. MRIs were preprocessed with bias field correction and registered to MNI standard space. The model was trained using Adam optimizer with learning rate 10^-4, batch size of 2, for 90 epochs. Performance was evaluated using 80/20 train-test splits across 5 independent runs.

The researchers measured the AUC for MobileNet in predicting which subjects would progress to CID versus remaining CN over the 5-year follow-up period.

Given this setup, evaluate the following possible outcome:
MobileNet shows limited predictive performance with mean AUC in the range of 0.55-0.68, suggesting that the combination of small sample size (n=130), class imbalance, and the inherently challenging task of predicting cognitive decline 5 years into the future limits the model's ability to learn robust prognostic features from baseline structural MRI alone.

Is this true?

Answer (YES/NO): NO